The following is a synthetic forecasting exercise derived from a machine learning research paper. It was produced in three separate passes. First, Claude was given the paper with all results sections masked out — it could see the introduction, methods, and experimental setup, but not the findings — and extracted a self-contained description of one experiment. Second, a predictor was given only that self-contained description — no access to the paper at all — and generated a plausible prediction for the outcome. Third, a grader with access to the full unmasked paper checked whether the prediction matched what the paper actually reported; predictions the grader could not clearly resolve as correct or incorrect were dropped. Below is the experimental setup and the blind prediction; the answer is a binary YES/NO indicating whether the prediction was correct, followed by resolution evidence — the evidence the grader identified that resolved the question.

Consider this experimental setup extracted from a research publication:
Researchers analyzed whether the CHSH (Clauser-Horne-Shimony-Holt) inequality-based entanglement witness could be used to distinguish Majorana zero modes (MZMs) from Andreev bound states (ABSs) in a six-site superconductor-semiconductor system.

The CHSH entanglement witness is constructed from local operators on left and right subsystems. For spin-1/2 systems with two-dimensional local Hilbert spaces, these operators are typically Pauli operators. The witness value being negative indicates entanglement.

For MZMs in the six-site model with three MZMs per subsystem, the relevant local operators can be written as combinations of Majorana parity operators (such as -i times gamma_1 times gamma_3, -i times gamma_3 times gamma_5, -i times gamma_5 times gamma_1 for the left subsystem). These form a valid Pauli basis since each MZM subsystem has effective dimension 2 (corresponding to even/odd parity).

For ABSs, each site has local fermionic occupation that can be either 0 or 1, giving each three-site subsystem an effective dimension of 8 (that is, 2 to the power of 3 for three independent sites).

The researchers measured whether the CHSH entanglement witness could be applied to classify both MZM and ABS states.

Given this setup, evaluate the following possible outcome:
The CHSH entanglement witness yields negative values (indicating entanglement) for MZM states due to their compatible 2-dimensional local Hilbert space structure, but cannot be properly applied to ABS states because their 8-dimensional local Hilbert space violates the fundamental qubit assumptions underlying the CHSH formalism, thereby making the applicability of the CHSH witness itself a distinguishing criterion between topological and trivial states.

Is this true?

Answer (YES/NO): NO